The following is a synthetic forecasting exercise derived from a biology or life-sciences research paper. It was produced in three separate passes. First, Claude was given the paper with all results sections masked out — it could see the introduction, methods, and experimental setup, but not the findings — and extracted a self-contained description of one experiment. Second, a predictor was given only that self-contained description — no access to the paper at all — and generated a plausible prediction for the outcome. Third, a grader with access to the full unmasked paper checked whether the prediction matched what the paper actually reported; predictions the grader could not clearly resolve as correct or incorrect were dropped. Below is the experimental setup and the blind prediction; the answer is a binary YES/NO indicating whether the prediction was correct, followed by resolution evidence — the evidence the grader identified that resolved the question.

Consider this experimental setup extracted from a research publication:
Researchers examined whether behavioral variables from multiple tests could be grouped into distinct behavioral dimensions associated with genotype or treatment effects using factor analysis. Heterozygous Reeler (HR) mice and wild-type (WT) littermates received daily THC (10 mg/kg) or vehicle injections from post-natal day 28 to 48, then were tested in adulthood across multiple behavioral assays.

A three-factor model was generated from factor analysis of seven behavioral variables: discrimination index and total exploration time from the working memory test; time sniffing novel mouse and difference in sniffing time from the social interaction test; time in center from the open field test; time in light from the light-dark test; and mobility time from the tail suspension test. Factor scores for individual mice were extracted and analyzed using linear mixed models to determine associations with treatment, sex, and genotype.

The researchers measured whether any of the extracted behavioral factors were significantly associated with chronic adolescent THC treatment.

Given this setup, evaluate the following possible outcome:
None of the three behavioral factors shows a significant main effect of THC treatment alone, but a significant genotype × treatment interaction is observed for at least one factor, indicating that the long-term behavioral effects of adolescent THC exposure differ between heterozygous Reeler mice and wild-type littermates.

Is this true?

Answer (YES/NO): NO